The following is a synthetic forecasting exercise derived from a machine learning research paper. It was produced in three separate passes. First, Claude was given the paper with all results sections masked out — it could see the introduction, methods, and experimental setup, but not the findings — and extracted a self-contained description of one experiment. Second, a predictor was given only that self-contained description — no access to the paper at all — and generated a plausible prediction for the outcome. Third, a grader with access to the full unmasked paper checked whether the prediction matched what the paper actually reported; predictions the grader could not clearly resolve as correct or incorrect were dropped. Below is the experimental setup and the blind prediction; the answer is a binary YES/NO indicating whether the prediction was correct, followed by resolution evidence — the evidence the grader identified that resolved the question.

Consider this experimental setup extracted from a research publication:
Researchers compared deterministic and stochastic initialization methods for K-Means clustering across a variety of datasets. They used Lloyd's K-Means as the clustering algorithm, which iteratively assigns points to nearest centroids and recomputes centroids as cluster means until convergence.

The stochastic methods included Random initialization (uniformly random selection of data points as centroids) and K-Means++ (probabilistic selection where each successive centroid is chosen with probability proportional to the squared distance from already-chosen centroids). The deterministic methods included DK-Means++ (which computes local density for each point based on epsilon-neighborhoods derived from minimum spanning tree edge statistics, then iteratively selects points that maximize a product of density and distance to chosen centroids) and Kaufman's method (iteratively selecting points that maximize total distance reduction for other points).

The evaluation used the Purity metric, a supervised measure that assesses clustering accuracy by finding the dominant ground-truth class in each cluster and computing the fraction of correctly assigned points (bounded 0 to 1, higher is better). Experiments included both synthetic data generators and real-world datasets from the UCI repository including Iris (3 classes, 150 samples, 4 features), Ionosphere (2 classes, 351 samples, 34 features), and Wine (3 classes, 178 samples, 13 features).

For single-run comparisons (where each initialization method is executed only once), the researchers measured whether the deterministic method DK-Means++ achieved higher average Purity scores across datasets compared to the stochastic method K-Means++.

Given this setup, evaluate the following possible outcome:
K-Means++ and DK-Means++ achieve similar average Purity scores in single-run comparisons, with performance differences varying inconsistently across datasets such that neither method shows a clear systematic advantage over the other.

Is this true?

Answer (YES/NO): NO